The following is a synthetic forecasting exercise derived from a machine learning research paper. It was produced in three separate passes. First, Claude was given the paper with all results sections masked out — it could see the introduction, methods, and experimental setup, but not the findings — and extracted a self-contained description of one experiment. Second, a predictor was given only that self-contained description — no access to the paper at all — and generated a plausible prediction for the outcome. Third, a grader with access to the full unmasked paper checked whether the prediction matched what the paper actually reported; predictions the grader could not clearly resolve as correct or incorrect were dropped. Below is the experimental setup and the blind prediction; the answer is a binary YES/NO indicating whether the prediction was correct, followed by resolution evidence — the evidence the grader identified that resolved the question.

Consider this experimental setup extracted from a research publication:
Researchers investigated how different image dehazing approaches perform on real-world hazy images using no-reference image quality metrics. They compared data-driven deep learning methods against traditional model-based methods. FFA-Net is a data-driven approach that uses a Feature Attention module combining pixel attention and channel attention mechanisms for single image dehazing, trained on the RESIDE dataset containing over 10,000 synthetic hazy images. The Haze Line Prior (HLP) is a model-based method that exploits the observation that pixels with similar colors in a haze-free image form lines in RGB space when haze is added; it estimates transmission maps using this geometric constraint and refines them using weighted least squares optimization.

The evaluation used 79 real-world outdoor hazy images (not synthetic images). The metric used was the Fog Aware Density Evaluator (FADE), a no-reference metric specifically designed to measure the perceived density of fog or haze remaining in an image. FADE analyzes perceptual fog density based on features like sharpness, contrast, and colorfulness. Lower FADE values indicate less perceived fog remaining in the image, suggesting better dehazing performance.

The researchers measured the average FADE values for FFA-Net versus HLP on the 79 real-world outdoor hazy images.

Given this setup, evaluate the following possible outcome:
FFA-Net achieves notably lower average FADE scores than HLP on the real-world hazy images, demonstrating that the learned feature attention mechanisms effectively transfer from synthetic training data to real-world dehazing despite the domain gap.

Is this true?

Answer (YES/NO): NO